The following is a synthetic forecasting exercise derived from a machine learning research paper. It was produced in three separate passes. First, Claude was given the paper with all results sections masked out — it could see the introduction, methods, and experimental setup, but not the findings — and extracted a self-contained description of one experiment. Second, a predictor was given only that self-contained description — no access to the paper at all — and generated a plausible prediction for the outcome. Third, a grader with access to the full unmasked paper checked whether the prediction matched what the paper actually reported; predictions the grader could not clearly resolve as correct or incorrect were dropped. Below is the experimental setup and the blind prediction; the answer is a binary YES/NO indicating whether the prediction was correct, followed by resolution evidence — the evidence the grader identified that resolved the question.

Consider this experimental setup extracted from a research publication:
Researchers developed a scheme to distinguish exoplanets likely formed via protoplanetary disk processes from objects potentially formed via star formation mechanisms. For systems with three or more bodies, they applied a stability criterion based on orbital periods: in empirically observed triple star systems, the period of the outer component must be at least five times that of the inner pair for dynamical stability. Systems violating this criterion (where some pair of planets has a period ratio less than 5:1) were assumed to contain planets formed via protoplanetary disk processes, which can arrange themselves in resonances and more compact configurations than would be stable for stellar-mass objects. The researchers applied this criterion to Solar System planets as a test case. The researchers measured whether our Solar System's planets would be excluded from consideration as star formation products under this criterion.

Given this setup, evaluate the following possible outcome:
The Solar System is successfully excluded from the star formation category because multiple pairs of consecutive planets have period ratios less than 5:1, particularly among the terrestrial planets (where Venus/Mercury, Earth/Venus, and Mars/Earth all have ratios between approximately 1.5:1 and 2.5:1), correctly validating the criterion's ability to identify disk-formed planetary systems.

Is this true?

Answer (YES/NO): NO